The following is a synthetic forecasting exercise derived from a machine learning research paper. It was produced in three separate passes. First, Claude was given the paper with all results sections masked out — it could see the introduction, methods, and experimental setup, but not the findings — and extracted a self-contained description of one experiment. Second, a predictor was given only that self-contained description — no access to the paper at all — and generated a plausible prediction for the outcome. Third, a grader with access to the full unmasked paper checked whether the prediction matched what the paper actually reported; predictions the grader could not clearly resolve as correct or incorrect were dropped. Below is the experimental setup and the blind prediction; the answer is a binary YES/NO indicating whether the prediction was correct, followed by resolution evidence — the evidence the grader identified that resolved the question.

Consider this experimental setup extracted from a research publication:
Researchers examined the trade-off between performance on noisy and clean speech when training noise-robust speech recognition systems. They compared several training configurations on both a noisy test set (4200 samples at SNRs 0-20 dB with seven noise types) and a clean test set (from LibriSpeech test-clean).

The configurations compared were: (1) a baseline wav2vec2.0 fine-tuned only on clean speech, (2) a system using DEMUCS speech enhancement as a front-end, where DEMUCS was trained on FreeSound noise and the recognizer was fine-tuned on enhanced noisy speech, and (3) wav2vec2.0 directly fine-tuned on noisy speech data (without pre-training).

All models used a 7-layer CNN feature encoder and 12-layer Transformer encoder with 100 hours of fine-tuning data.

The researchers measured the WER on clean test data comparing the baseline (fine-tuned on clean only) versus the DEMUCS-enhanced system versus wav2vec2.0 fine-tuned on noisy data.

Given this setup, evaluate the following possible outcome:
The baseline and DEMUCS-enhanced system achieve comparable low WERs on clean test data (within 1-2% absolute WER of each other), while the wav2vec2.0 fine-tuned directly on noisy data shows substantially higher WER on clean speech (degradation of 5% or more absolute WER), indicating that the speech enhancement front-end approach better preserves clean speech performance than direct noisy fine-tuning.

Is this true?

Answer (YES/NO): YES